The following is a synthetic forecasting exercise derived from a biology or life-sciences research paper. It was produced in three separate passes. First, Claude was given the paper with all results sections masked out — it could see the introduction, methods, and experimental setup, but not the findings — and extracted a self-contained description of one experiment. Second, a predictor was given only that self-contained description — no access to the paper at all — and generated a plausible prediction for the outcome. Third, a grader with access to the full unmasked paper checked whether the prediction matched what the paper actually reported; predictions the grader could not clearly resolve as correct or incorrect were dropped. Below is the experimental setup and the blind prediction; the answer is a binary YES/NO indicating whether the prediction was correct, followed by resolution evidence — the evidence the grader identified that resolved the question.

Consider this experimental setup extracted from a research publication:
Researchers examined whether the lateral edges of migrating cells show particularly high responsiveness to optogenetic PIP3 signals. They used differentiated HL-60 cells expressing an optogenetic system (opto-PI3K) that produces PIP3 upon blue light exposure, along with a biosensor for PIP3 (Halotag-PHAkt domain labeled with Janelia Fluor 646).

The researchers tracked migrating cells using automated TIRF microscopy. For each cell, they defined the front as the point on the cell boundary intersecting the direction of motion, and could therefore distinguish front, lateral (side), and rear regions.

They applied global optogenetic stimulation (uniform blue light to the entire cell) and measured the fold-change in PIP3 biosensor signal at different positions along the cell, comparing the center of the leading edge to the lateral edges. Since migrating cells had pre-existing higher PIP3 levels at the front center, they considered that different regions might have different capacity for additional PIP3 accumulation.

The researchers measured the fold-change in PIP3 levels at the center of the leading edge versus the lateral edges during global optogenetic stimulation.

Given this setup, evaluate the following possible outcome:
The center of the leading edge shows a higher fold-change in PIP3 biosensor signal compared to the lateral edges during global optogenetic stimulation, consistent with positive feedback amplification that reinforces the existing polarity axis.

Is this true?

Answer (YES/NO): NO